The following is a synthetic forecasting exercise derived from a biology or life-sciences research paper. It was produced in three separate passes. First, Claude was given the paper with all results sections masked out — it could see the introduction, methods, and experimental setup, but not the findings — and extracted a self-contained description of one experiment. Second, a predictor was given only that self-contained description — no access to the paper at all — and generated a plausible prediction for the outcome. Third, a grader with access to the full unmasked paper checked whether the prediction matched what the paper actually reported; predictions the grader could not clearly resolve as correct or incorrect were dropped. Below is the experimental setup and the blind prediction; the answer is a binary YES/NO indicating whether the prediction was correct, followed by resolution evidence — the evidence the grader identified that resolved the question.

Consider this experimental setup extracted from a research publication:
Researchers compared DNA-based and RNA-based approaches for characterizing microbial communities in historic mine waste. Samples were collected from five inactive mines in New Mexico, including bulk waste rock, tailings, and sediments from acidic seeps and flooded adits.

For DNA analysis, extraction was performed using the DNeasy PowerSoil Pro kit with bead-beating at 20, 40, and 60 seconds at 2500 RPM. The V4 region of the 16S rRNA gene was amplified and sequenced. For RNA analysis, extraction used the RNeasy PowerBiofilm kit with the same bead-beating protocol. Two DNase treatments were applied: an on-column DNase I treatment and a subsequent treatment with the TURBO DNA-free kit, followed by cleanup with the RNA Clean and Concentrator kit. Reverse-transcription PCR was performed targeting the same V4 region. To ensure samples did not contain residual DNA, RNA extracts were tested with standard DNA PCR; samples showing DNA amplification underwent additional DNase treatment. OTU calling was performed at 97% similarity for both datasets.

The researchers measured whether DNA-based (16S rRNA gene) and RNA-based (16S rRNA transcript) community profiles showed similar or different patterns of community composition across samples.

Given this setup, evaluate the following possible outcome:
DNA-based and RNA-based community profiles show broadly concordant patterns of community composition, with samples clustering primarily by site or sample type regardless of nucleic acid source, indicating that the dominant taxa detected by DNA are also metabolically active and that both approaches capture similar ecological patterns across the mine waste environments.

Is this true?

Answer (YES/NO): YES